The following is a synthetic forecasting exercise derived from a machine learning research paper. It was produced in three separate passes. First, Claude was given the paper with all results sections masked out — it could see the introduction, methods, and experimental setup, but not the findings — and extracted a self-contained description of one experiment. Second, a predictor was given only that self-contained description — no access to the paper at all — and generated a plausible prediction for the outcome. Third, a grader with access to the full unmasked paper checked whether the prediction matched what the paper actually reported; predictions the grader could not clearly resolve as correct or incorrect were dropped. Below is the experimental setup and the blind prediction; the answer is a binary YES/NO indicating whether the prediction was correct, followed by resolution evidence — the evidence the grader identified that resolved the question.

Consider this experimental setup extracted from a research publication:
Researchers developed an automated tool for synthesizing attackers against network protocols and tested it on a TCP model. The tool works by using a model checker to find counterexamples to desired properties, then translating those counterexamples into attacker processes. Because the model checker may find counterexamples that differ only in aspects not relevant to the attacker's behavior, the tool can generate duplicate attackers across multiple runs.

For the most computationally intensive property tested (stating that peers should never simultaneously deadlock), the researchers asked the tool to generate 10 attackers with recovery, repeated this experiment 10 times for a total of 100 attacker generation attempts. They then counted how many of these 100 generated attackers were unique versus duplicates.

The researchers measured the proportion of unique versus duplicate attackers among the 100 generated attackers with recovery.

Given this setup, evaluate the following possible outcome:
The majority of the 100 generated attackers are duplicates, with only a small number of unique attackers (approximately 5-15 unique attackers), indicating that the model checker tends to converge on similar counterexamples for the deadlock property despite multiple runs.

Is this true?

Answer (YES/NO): YES